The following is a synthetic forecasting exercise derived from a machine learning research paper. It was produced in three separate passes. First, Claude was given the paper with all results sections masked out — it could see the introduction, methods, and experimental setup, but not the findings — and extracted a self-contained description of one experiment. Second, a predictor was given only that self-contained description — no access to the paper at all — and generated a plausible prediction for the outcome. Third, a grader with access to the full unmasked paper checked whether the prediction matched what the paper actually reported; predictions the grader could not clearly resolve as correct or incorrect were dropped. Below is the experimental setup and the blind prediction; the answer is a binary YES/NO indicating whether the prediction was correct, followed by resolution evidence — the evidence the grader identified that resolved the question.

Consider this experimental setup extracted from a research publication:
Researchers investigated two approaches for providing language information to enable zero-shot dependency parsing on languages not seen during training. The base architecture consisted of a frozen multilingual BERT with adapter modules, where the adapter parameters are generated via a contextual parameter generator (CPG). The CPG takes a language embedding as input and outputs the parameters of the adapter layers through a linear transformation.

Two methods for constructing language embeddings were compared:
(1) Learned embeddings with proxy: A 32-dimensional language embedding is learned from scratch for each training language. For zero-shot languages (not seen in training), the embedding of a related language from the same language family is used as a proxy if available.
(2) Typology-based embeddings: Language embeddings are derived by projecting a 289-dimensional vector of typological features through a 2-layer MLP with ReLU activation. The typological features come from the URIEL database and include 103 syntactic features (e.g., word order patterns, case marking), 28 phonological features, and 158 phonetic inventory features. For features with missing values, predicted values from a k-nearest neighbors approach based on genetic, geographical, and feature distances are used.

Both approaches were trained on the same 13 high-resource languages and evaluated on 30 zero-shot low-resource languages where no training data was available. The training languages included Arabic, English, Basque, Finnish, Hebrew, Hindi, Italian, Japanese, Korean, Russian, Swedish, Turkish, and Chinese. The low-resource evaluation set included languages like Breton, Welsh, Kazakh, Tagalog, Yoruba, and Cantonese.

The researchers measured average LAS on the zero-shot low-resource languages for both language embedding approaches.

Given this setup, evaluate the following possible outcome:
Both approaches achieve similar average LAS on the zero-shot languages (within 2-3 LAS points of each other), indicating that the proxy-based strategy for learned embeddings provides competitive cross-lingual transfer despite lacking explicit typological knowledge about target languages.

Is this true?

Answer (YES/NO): NO